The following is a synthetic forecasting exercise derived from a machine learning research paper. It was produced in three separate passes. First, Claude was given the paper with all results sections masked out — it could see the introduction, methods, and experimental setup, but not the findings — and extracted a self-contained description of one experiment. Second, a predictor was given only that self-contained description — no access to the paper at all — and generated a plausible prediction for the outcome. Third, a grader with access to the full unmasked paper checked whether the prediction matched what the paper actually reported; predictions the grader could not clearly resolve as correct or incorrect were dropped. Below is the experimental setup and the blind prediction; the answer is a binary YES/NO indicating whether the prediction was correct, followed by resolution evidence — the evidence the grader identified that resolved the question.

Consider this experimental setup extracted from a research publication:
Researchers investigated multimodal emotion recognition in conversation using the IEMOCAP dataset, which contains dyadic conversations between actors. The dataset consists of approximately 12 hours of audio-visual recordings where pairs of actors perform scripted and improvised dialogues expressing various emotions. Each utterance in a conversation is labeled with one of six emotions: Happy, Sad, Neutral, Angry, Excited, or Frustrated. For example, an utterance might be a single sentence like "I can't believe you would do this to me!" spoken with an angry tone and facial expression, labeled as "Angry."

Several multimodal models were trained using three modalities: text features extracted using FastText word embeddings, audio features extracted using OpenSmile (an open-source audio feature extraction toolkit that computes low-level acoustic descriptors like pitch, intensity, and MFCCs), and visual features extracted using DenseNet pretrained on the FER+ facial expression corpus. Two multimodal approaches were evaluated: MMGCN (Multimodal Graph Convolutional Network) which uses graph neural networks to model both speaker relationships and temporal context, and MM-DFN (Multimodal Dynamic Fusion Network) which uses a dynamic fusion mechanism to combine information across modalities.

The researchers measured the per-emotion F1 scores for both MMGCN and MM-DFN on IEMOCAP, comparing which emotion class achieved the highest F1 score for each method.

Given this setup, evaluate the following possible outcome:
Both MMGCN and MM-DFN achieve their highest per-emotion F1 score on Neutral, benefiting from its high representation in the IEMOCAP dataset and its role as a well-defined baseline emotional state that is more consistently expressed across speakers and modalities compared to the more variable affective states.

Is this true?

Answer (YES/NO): NO